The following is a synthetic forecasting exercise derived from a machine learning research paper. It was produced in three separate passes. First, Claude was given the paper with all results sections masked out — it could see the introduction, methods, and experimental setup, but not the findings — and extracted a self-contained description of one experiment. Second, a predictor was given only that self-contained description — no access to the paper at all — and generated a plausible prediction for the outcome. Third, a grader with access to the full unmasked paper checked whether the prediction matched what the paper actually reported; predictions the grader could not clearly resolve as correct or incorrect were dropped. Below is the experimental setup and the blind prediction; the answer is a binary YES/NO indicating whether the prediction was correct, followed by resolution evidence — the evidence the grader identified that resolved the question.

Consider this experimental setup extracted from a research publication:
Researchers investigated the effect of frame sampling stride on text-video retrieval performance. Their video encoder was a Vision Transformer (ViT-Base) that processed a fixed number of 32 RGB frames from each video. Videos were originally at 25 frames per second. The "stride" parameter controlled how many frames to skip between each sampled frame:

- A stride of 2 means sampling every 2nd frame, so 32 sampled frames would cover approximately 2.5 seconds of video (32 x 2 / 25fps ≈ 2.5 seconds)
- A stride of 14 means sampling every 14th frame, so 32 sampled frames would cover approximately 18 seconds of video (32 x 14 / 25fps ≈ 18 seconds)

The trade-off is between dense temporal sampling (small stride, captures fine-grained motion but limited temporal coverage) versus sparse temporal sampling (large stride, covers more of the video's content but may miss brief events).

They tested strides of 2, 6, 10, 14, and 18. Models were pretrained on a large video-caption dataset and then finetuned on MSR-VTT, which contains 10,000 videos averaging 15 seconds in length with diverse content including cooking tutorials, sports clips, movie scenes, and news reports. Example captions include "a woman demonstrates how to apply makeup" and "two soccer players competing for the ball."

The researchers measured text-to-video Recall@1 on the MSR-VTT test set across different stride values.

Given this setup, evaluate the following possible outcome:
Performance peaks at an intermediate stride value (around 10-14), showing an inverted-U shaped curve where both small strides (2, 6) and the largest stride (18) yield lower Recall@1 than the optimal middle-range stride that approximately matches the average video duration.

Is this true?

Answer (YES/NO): YES